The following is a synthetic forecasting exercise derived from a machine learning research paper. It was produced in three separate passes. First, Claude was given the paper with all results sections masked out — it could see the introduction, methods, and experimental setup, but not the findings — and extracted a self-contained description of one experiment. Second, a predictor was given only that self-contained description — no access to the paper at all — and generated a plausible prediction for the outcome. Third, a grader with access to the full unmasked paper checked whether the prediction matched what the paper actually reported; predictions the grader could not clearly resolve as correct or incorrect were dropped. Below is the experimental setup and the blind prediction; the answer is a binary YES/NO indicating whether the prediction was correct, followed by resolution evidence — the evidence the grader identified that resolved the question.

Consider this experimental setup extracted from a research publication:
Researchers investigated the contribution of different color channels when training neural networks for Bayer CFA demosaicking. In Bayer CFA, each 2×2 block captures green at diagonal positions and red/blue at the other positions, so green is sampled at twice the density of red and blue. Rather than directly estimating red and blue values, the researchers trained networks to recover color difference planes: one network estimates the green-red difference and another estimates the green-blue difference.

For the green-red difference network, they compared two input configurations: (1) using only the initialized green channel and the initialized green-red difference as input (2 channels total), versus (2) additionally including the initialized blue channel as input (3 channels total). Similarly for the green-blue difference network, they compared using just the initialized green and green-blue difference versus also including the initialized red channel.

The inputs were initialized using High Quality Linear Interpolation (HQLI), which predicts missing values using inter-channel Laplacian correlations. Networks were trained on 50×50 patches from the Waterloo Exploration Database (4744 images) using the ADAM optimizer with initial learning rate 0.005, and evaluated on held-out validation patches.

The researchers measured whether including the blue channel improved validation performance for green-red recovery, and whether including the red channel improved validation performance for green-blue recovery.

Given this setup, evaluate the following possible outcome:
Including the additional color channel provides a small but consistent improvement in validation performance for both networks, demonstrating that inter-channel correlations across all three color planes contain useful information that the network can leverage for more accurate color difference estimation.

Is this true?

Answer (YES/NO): NO